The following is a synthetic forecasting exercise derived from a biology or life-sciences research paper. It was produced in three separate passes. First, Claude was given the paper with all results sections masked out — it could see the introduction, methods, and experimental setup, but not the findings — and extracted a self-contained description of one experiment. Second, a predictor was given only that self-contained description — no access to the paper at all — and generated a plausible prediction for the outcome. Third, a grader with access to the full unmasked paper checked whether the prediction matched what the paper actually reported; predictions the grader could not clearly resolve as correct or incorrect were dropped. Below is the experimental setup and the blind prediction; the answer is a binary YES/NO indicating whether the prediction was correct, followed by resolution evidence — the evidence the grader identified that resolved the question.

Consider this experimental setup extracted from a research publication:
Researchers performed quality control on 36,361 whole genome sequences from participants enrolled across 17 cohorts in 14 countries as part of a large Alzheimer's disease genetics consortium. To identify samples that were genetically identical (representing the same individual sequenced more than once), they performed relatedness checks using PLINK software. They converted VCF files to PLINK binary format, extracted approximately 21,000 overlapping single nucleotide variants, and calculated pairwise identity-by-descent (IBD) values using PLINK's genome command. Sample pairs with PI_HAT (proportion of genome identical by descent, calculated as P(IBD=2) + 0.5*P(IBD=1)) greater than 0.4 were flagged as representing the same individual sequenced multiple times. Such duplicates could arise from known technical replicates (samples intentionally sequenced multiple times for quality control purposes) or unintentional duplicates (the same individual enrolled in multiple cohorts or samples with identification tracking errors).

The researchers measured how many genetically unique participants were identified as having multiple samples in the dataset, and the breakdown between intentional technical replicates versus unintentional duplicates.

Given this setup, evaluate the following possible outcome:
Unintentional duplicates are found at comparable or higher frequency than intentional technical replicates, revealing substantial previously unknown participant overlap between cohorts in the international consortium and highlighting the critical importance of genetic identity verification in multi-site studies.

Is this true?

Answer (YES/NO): YES